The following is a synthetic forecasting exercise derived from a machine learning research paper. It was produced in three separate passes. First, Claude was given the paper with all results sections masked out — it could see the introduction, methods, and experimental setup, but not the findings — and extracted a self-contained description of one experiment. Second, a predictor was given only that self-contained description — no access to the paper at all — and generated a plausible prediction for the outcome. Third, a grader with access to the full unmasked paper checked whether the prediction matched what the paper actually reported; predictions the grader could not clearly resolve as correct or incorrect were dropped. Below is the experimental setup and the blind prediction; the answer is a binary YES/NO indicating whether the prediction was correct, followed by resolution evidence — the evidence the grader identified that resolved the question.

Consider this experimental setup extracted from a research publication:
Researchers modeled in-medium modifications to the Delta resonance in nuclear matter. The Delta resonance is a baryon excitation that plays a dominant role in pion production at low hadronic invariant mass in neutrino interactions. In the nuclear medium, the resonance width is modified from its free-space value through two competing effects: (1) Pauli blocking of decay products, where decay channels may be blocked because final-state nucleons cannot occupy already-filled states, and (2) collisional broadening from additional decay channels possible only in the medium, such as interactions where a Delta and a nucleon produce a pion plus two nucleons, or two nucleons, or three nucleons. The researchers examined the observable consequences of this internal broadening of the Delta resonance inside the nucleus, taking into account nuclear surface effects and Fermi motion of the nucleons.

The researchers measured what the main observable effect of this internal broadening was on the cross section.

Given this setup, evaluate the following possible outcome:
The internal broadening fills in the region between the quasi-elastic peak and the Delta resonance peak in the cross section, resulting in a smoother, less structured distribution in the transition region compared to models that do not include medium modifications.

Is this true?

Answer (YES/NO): NO